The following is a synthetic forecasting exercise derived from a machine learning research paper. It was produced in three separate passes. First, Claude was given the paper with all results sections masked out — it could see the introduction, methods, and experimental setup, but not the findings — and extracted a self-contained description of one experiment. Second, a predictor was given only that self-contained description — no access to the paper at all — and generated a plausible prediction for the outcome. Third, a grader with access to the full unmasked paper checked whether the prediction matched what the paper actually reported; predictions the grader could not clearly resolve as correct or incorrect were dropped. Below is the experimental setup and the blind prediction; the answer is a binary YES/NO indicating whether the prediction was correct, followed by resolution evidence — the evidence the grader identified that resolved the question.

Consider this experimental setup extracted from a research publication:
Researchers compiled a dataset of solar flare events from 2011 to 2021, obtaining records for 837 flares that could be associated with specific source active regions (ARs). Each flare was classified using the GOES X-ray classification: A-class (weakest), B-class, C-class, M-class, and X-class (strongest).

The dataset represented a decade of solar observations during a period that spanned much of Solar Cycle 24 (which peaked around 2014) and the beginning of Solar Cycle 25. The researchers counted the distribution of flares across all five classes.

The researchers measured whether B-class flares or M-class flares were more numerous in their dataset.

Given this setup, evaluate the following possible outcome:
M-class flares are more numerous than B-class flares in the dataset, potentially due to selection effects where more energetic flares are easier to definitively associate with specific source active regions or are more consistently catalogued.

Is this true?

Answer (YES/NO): NO